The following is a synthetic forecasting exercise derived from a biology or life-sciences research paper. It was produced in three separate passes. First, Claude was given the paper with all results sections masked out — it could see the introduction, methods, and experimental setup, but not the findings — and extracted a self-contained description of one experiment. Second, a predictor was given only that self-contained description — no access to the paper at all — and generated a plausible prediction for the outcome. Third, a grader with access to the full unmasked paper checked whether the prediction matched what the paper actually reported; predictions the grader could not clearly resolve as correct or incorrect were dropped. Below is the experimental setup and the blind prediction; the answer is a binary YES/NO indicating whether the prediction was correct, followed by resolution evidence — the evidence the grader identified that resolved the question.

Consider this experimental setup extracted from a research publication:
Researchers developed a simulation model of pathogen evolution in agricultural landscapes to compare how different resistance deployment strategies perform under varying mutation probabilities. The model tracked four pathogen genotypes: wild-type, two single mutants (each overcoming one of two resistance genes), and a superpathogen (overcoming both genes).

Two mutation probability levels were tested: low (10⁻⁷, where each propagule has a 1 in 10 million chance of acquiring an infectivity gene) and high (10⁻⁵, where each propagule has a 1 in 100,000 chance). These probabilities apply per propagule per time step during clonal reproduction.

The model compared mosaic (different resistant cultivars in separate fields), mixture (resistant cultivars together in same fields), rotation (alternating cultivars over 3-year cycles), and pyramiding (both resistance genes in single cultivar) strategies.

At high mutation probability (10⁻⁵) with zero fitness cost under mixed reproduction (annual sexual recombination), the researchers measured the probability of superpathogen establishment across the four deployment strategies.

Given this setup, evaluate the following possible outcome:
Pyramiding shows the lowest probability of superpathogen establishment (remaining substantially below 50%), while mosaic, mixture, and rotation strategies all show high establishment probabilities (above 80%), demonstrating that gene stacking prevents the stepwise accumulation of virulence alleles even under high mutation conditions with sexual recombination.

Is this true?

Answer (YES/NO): NO